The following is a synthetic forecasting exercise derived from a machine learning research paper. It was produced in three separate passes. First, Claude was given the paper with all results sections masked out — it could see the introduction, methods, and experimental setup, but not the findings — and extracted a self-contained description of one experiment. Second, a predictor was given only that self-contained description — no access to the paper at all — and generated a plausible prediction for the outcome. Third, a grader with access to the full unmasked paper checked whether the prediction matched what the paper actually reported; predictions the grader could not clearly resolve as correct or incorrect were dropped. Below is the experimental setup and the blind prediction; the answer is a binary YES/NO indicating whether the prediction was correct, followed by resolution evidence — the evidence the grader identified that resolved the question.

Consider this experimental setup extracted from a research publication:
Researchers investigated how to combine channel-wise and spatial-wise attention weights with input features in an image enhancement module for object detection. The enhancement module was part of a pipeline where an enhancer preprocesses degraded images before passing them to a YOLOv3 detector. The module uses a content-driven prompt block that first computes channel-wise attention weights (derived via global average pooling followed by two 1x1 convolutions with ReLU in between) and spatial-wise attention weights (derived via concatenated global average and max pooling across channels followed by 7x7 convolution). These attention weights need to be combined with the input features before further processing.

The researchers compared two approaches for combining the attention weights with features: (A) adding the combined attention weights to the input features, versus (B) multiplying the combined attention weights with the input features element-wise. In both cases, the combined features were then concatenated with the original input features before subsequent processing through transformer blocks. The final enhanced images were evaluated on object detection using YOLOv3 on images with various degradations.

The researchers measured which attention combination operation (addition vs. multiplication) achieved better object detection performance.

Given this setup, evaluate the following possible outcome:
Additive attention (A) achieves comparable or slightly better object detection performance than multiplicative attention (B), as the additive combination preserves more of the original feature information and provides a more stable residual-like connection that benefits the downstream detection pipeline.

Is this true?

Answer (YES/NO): NO